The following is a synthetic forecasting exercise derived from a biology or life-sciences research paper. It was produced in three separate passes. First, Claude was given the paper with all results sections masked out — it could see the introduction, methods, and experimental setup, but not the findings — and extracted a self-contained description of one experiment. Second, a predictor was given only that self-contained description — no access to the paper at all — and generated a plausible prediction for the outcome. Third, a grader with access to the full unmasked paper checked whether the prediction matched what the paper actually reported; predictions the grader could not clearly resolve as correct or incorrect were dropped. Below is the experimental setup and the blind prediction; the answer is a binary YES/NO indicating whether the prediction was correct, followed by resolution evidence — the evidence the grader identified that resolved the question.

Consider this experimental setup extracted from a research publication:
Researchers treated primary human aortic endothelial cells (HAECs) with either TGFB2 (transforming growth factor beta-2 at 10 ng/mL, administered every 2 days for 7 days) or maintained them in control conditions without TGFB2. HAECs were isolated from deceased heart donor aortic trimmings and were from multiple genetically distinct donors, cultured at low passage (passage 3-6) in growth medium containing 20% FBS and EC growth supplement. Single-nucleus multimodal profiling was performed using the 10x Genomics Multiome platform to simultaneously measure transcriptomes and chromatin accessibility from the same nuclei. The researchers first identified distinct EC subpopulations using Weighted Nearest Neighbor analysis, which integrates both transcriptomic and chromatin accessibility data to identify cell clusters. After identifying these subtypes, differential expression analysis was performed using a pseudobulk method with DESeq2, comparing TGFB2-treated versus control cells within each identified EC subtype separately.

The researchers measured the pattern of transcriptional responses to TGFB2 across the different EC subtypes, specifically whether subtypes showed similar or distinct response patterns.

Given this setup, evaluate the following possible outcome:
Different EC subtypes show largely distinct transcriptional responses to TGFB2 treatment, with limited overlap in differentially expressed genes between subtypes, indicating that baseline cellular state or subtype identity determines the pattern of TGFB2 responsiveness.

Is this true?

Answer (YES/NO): YES